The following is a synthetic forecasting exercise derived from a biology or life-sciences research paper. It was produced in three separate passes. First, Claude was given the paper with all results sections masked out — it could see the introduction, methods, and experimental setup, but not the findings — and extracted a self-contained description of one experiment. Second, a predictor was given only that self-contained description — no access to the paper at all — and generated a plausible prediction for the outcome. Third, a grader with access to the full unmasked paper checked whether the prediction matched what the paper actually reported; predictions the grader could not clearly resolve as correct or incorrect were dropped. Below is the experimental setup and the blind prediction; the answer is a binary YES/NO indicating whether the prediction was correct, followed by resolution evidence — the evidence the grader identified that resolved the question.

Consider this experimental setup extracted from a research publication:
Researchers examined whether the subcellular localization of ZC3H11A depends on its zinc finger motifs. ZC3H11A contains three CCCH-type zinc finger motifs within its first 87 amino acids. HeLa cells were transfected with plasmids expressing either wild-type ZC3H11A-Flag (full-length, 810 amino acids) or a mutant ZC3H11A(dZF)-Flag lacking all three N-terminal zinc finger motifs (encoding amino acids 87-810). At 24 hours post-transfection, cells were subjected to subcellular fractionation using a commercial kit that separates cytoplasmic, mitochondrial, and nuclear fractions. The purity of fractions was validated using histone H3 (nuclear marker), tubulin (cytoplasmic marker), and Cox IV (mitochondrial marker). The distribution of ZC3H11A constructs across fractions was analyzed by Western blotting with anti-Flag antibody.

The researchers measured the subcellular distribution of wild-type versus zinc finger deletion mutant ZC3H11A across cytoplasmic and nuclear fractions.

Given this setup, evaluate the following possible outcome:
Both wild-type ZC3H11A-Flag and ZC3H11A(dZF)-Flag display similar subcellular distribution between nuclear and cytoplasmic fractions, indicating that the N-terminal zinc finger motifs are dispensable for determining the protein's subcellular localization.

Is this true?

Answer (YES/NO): YES